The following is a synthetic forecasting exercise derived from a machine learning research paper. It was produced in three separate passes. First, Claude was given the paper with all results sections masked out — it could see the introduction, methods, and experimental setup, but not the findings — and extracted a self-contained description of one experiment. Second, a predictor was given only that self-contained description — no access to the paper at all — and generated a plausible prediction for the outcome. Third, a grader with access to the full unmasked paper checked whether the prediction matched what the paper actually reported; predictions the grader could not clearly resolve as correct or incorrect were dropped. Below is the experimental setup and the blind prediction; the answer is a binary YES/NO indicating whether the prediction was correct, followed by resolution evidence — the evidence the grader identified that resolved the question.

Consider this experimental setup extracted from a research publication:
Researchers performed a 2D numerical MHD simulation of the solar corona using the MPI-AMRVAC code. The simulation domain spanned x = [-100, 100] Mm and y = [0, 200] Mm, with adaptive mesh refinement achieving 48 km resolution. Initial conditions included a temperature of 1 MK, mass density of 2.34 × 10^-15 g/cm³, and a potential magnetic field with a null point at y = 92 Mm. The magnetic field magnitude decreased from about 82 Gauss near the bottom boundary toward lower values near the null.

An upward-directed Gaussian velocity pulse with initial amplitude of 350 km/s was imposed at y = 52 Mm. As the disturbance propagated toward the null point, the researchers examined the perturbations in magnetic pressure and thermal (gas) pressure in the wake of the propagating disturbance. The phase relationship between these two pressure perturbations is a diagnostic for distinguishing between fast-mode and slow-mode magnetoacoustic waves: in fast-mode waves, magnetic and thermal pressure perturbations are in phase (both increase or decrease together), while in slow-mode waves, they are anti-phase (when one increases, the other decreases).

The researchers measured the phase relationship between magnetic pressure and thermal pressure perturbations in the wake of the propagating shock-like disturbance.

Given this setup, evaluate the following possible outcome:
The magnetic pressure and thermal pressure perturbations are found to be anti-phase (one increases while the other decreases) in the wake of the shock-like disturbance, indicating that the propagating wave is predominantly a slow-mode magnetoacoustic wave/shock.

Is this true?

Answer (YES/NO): NO